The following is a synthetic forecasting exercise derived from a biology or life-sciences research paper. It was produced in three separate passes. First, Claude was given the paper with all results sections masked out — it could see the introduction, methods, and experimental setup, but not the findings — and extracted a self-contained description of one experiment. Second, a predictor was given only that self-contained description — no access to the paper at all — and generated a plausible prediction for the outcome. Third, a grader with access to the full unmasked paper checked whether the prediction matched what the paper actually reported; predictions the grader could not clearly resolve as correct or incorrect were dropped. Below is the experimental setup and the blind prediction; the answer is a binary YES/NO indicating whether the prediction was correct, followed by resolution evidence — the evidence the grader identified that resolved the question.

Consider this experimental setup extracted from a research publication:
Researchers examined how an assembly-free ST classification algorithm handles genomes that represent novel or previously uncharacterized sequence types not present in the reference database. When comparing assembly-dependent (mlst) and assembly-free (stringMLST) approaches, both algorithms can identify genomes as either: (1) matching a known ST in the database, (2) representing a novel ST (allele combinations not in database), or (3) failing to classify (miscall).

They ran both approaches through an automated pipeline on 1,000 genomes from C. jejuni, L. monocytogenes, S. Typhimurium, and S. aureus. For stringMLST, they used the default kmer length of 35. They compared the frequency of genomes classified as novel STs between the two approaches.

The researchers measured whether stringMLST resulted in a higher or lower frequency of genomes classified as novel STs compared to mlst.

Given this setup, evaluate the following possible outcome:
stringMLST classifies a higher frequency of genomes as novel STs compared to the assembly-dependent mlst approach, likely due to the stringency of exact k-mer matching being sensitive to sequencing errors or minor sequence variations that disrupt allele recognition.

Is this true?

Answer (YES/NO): NO